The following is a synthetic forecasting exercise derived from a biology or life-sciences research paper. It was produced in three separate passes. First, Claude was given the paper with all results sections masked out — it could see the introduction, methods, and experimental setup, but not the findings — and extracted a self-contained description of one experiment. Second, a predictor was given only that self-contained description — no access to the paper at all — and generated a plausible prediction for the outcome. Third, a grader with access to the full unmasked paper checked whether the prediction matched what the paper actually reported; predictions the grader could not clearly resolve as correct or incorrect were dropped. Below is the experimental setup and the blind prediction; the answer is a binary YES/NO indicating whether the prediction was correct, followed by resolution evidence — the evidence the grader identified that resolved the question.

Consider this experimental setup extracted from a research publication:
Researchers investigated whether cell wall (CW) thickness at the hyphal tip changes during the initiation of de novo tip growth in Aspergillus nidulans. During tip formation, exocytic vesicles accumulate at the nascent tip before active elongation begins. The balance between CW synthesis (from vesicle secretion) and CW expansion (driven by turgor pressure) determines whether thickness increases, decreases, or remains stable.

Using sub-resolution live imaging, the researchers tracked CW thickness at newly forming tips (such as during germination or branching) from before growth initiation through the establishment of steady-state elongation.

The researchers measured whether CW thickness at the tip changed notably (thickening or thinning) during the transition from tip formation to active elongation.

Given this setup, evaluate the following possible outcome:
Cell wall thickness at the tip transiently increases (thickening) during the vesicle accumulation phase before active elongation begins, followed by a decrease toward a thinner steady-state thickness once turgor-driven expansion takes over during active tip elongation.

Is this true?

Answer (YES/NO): NO